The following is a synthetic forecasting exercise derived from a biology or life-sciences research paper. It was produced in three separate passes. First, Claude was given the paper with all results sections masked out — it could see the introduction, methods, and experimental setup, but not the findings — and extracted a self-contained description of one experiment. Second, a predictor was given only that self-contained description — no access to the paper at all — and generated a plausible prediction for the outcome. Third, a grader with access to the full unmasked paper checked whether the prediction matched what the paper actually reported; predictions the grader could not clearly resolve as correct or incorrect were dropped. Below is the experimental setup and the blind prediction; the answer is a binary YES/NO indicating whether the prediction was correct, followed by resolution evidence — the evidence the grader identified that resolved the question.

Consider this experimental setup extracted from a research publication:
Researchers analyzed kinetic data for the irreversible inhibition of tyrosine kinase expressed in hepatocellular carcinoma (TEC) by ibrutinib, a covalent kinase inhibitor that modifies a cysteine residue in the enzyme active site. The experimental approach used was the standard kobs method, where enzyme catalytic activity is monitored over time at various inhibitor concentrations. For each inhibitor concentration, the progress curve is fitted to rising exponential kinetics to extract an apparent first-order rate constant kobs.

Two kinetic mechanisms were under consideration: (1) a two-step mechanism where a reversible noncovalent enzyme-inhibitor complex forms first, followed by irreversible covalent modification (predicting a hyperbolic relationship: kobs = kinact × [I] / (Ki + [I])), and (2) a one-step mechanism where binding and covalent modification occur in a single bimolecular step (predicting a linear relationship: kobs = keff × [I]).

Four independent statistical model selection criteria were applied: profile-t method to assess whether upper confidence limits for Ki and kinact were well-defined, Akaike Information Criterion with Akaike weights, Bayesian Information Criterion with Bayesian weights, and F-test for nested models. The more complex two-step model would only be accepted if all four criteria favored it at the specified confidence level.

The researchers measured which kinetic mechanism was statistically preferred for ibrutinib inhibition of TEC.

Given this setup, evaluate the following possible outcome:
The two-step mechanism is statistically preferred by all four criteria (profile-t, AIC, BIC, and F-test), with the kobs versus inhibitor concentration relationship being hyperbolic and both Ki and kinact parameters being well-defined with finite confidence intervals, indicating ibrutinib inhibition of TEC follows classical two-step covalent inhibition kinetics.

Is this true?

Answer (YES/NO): NO